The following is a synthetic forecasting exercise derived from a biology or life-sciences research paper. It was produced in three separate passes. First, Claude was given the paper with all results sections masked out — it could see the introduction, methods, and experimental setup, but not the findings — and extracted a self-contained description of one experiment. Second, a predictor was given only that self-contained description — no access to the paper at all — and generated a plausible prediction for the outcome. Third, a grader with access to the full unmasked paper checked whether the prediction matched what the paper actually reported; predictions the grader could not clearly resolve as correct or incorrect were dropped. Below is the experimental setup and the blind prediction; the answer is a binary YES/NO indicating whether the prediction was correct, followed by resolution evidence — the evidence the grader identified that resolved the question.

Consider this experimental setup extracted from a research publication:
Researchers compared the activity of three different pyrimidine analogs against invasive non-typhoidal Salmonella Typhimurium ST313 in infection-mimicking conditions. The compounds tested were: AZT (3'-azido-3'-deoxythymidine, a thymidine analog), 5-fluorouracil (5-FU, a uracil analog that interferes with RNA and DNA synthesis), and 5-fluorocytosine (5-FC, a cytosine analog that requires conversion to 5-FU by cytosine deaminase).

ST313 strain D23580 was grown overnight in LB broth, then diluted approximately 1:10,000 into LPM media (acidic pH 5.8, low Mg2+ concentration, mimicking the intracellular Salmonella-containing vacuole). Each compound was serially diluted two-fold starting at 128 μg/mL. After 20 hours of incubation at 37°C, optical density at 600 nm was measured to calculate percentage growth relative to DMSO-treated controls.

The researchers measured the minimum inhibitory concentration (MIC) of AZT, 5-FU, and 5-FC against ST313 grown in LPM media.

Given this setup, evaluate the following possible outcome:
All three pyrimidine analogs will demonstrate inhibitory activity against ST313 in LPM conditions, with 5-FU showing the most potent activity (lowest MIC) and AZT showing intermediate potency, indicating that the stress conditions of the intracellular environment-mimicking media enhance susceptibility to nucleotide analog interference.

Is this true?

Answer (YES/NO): NO